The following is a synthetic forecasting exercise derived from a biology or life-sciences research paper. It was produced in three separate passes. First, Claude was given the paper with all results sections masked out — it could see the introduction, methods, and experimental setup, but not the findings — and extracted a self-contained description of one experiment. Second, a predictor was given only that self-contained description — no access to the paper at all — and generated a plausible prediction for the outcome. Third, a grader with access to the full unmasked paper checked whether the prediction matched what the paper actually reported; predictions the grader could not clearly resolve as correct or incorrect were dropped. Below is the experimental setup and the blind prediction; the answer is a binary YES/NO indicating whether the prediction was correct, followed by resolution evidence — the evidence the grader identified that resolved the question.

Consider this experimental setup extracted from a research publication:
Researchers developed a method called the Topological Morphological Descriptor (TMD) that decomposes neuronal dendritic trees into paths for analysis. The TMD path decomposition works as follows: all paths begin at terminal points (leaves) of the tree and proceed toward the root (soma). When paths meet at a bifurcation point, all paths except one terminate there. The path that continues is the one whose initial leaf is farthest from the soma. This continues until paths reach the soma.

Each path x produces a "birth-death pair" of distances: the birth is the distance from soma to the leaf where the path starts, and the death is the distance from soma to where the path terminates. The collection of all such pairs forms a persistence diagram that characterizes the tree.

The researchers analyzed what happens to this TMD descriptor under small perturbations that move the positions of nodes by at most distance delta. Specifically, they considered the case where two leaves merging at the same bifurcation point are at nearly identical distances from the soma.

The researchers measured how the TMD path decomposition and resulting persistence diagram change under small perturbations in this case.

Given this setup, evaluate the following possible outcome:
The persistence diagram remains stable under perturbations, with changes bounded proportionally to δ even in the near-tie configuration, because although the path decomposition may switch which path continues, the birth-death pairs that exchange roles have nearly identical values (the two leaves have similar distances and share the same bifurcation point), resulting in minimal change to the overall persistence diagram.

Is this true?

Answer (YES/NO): YES